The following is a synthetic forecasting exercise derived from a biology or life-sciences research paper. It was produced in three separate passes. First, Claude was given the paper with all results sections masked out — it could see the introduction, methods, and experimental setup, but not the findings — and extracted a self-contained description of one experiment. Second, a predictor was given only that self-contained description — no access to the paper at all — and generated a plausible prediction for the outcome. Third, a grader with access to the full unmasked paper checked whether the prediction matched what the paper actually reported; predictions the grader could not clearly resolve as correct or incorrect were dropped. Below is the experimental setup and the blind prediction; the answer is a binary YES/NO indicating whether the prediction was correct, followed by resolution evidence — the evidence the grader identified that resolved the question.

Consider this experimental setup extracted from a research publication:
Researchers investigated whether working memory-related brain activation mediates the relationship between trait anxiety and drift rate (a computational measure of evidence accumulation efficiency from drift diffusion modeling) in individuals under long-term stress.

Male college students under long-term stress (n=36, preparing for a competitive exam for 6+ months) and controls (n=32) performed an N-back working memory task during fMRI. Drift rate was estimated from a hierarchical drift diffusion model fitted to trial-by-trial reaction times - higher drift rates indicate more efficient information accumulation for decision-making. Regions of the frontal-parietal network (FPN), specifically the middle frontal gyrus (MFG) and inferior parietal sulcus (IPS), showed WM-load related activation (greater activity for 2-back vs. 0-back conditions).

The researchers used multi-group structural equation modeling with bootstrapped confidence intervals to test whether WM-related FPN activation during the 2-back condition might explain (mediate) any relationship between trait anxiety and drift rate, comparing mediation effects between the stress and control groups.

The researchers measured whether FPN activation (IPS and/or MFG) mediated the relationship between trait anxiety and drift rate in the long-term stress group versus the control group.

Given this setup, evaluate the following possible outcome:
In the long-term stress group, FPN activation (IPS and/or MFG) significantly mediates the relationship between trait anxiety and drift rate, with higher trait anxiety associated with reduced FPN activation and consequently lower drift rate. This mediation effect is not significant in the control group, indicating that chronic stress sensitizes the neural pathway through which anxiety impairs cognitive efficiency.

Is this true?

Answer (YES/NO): NO